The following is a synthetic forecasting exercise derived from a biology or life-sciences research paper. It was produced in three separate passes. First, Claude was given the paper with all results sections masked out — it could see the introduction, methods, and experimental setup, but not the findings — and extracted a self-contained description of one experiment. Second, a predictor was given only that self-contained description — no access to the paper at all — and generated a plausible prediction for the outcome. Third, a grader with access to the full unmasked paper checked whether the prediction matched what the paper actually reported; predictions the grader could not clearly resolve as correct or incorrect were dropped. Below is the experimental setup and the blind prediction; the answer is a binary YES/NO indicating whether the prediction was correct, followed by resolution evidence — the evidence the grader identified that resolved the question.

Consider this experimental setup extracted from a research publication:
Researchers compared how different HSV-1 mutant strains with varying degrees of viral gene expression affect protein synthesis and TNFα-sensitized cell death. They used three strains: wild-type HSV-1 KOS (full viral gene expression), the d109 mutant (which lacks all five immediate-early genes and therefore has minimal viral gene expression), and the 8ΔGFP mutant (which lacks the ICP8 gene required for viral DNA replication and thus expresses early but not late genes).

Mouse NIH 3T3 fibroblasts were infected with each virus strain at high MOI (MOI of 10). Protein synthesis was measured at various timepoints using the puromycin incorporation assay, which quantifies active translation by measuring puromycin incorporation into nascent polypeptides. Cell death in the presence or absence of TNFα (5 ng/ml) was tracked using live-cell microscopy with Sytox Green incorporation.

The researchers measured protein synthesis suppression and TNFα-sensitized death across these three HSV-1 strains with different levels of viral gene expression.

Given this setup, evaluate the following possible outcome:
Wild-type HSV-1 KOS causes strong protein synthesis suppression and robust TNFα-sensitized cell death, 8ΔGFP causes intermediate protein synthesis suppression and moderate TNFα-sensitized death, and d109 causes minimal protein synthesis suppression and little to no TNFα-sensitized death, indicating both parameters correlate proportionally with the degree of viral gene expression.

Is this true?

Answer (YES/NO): YES